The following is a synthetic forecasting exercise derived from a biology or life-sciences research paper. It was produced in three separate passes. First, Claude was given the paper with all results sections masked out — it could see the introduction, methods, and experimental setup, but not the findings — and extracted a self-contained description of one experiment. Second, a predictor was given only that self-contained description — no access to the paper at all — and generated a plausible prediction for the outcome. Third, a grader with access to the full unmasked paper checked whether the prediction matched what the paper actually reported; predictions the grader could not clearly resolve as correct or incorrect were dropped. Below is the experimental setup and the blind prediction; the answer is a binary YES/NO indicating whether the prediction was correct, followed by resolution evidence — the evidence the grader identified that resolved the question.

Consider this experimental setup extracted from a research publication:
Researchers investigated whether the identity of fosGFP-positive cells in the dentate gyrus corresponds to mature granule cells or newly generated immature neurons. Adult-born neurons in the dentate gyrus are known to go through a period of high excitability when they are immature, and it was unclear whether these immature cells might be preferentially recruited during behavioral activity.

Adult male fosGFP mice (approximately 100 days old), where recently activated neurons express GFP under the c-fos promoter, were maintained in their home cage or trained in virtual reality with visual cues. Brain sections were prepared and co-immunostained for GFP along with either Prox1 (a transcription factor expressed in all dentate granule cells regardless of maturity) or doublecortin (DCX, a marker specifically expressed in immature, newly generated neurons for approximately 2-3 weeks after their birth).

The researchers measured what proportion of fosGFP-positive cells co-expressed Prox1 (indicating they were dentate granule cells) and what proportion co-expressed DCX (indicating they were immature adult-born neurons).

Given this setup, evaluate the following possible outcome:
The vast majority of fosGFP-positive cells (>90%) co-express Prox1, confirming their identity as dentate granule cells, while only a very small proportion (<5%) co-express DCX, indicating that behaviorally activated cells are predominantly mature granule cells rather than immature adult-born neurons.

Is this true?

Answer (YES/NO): YES